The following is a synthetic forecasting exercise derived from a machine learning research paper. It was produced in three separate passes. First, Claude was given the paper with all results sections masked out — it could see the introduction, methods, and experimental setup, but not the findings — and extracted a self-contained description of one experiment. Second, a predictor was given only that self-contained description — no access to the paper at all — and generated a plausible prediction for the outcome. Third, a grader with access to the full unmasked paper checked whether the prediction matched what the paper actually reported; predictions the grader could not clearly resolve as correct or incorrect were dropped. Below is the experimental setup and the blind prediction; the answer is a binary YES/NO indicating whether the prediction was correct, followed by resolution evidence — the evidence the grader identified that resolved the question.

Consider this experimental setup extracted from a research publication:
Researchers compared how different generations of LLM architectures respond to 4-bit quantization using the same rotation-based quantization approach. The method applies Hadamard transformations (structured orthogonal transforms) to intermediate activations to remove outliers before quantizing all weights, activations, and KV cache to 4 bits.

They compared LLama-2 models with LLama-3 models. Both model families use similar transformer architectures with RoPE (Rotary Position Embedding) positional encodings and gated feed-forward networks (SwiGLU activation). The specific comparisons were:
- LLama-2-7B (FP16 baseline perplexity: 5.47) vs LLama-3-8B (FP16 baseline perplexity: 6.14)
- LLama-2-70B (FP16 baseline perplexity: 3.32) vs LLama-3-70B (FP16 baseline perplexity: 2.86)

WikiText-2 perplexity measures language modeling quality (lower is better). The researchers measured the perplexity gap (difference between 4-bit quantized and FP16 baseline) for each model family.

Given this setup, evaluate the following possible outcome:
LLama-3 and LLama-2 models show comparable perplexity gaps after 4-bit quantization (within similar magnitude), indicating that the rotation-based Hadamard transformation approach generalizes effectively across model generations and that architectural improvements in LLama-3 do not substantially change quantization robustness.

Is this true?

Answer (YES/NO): NO